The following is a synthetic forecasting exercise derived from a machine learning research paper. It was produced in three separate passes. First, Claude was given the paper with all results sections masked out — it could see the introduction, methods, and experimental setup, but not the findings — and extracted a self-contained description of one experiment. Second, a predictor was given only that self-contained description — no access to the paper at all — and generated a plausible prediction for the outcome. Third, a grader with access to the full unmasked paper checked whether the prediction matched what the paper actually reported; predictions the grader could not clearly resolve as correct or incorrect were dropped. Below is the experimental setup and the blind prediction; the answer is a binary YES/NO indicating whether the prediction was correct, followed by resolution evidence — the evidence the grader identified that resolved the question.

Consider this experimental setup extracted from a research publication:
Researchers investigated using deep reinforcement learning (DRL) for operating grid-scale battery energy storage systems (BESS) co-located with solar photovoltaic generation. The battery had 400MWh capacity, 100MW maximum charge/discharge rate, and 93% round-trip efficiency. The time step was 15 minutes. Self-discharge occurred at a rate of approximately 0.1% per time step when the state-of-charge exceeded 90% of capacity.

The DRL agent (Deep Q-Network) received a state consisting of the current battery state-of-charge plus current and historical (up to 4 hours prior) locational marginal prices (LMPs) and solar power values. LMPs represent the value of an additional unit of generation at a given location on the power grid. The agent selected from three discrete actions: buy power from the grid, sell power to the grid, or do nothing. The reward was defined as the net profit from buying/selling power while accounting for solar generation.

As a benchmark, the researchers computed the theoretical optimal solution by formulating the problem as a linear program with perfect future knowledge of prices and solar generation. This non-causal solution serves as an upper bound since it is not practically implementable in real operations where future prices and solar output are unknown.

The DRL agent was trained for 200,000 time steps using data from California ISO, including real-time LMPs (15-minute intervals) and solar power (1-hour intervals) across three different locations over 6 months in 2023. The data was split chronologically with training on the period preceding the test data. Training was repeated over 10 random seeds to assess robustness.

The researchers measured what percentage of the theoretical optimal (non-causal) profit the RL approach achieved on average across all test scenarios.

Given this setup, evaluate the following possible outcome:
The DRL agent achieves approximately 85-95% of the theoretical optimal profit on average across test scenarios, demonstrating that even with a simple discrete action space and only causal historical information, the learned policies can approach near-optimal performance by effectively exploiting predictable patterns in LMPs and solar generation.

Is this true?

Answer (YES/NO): NO